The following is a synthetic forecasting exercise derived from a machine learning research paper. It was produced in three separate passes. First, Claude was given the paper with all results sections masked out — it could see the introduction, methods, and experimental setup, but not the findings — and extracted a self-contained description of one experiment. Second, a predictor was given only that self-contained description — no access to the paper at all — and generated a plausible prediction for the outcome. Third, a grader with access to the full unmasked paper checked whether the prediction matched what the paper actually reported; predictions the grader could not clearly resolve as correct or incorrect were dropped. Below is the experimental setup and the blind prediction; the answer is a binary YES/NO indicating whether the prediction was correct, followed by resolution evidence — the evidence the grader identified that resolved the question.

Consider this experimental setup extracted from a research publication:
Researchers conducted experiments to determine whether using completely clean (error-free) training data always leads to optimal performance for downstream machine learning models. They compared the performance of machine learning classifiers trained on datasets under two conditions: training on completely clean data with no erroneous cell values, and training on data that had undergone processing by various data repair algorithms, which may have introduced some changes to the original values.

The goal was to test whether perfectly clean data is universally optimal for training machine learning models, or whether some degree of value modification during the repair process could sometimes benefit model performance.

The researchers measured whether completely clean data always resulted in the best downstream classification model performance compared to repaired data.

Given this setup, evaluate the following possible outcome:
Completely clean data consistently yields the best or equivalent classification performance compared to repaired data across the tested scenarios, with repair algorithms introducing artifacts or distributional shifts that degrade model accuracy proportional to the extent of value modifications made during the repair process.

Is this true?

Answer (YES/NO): NO